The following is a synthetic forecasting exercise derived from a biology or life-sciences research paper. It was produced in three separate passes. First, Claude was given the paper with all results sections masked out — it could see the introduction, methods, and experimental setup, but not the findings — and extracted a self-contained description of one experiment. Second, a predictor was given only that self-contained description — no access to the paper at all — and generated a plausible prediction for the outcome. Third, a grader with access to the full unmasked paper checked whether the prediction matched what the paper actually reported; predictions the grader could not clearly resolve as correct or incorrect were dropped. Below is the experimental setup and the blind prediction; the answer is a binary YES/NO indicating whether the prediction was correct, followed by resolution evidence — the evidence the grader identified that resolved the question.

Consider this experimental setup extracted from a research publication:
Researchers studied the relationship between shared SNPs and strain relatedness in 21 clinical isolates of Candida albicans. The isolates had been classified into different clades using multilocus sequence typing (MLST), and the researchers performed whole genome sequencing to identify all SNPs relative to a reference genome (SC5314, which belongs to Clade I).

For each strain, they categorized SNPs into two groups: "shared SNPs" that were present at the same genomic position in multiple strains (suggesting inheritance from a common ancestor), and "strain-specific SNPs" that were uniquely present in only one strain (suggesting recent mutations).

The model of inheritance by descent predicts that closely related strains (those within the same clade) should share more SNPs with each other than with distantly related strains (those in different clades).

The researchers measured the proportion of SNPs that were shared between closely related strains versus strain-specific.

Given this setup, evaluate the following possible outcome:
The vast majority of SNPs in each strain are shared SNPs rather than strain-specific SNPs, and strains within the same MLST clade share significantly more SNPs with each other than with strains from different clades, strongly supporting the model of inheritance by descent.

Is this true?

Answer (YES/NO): YES